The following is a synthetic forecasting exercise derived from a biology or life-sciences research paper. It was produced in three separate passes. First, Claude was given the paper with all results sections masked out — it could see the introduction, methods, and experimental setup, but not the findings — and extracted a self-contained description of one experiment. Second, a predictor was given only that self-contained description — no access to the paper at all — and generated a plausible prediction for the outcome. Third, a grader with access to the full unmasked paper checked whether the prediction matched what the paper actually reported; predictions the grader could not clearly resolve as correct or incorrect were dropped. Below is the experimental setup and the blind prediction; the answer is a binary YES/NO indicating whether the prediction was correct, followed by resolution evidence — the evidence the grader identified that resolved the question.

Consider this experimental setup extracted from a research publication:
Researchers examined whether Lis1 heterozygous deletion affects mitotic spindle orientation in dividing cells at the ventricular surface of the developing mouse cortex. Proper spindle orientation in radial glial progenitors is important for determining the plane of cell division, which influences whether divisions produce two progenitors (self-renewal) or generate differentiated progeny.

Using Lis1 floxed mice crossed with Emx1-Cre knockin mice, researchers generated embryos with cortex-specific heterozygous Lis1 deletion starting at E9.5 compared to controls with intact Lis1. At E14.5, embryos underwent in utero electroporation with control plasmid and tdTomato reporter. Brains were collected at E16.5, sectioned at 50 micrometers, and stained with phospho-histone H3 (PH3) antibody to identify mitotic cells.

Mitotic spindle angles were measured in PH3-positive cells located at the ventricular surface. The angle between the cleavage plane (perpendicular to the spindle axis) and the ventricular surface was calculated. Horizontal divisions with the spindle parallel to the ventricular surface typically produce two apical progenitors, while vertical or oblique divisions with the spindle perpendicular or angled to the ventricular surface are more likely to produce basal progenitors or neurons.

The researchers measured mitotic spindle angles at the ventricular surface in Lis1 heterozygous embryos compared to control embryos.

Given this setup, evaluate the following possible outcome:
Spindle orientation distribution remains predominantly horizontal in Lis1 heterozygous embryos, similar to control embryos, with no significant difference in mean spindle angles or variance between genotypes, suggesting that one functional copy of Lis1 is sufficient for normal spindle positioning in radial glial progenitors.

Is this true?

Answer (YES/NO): NO